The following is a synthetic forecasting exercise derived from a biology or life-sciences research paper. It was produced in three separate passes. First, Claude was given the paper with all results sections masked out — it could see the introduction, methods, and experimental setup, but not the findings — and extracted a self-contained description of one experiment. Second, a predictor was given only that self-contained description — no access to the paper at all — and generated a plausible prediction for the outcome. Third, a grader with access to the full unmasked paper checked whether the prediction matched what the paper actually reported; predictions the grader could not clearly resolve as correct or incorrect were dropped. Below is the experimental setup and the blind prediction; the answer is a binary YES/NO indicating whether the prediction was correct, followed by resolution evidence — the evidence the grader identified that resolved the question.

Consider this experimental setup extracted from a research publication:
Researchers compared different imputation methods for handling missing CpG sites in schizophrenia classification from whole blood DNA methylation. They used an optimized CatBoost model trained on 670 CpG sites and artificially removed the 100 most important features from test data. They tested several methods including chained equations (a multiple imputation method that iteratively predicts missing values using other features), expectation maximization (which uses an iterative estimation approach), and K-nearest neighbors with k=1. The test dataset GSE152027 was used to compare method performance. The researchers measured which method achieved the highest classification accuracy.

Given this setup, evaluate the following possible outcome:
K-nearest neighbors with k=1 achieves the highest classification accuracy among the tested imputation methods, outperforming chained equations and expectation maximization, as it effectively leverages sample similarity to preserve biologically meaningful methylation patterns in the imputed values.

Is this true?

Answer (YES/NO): NO